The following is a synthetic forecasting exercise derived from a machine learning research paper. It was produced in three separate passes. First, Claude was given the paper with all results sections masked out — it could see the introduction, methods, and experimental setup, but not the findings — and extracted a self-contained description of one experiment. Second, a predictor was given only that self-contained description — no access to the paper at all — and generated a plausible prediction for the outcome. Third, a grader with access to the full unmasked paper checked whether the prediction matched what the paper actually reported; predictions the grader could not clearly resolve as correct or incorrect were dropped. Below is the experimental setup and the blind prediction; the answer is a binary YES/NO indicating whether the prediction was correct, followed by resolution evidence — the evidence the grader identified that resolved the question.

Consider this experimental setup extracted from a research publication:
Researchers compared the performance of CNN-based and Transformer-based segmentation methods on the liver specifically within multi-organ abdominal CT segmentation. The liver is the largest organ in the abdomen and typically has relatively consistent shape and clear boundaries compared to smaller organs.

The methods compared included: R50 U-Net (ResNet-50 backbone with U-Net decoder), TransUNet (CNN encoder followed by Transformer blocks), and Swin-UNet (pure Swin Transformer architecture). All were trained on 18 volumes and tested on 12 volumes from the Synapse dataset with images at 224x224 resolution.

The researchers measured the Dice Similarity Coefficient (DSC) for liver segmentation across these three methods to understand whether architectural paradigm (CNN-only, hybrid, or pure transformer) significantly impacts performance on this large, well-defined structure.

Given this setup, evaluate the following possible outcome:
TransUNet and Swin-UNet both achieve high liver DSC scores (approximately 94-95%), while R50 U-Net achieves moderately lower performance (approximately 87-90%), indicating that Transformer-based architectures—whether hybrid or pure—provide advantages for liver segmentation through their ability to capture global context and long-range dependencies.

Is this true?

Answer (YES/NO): NO